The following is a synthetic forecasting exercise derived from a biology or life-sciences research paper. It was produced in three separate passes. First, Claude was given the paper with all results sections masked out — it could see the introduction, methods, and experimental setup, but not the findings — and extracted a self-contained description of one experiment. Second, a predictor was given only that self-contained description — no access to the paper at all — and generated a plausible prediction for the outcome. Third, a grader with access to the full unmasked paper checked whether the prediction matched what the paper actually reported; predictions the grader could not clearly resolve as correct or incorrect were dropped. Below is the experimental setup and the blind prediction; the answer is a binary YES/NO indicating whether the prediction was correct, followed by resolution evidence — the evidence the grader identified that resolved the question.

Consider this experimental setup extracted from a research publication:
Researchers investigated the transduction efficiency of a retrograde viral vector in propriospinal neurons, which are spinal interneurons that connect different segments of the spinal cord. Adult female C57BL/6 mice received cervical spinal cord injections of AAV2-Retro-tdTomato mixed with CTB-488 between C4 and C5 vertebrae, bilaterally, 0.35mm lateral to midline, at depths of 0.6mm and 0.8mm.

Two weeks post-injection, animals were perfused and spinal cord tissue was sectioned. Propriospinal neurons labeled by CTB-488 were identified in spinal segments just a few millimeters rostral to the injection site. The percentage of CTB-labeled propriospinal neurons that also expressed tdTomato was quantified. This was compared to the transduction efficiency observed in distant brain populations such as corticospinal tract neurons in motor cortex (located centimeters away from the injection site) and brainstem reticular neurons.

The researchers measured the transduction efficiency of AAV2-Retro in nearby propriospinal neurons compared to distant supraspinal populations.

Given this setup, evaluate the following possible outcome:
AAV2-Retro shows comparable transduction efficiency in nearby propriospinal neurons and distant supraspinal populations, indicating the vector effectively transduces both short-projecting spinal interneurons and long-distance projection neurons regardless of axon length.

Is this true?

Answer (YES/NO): NO